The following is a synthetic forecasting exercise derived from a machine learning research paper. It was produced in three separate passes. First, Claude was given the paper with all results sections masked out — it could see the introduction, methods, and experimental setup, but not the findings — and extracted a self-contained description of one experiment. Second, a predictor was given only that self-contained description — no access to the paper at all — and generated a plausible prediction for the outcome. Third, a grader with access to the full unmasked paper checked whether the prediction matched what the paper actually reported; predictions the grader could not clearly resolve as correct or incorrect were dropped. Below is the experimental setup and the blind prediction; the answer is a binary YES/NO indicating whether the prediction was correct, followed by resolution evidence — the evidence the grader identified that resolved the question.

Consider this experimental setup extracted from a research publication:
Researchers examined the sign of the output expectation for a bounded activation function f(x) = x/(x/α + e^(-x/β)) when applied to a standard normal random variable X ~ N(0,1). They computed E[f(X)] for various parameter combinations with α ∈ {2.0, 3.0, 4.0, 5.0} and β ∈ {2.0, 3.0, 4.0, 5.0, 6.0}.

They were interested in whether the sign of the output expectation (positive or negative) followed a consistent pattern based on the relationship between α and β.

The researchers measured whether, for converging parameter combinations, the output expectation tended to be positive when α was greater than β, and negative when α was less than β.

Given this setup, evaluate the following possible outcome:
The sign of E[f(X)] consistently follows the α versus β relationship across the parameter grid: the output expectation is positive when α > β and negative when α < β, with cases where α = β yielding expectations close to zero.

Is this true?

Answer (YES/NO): YES